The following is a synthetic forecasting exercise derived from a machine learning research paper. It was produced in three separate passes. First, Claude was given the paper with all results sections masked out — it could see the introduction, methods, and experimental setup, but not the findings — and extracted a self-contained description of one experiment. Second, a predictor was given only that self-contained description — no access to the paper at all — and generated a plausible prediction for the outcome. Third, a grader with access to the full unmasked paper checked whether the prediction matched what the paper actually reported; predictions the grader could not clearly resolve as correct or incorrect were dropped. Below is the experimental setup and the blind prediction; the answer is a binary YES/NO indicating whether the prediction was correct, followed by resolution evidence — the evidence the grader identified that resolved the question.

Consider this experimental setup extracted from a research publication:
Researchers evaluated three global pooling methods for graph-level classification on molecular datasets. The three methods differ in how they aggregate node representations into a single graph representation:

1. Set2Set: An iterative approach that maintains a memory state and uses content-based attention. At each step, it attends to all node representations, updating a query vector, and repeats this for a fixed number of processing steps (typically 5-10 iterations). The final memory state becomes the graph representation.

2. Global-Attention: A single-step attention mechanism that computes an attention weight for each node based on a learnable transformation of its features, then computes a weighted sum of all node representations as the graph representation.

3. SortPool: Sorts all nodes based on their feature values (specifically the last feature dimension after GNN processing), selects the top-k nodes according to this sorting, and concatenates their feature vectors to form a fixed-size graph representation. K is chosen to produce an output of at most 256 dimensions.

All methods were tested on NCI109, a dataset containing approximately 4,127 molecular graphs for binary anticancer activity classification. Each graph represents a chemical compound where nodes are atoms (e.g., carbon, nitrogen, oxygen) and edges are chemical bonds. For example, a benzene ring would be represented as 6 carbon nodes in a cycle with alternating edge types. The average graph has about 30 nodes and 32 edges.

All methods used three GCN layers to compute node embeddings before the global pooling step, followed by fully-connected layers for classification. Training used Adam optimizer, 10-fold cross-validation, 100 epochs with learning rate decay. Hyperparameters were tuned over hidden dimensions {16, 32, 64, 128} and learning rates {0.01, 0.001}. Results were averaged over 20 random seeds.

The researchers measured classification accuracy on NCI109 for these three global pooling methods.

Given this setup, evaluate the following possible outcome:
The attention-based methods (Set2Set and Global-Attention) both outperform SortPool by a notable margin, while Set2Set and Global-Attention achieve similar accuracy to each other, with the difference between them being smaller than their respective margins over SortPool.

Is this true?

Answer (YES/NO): NO